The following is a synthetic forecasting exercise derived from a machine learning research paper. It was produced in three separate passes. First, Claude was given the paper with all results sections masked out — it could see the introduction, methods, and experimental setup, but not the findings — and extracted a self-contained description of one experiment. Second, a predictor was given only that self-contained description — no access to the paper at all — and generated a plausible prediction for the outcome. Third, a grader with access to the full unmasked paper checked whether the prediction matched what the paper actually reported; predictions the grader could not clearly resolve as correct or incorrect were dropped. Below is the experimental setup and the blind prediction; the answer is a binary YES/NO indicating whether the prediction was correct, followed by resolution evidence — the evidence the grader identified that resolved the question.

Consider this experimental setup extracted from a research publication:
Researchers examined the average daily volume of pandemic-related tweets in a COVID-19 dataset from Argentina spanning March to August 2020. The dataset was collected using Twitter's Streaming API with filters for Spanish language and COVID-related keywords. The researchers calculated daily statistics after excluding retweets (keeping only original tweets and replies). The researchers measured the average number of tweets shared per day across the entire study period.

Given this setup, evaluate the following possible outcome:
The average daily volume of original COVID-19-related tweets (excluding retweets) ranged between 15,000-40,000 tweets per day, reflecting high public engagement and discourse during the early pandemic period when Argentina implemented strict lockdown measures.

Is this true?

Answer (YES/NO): NO